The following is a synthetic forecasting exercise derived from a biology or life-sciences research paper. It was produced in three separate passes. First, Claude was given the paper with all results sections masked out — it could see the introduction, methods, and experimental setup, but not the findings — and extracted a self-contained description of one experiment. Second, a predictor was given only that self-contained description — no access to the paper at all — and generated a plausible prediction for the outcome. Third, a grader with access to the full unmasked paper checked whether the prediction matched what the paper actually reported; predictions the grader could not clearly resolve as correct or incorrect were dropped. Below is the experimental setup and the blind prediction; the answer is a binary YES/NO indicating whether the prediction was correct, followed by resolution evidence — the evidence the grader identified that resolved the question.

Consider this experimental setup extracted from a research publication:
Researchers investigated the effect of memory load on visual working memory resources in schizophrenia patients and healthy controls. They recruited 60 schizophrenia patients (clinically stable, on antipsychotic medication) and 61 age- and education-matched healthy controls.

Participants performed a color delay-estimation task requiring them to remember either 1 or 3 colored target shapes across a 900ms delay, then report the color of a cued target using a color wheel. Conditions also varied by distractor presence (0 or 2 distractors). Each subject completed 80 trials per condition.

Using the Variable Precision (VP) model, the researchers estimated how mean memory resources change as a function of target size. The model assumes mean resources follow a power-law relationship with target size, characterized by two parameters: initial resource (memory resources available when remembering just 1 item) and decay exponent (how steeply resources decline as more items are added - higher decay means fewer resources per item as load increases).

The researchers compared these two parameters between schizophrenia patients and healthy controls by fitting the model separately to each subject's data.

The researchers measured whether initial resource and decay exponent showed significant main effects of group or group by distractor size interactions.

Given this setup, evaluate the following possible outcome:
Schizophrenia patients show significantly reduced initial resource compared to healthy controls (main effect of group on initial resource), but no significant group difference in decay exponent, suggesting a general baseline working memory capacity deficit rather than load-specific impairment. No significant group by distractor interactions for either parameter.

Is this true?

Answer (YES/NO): NO